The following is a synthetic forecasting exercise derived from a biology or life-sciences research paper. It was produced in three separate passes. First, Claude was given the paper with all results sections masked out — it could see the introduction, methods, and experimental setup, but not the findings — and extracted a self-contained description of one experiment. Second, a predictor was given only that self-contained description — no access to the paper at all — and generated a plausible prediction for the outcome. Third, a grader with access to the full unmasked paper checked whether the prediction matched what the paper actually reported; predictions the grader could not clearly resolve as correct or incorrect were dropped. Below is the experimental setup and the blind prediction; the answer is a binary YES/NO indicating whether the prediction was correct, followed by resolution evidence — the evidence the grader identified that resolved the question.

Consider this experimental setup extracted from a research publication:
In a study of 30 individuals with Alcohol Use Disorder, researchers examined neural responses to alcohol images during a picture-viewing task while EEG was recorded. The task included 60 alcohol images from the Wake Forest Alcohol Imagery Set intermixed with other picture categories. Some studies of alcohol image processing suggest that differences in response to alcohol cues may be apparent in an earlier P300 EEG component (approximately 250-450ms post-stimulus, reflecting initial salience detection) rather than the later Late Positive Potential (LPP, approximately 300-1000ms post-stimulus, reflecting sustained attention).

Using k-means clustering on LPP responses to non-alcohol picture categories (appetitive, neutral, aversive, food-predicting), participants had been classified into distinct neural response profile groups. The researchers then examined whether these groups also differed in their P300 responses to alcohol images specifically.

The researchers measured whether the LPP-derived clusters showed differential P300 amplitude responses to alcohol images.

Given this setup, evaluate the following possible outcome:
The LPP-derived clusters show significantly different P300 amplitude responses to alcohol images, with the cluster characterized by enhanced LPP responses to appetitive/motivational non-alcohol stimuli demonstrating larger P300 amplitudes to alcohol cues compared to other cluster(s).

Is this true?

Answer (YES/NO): NO